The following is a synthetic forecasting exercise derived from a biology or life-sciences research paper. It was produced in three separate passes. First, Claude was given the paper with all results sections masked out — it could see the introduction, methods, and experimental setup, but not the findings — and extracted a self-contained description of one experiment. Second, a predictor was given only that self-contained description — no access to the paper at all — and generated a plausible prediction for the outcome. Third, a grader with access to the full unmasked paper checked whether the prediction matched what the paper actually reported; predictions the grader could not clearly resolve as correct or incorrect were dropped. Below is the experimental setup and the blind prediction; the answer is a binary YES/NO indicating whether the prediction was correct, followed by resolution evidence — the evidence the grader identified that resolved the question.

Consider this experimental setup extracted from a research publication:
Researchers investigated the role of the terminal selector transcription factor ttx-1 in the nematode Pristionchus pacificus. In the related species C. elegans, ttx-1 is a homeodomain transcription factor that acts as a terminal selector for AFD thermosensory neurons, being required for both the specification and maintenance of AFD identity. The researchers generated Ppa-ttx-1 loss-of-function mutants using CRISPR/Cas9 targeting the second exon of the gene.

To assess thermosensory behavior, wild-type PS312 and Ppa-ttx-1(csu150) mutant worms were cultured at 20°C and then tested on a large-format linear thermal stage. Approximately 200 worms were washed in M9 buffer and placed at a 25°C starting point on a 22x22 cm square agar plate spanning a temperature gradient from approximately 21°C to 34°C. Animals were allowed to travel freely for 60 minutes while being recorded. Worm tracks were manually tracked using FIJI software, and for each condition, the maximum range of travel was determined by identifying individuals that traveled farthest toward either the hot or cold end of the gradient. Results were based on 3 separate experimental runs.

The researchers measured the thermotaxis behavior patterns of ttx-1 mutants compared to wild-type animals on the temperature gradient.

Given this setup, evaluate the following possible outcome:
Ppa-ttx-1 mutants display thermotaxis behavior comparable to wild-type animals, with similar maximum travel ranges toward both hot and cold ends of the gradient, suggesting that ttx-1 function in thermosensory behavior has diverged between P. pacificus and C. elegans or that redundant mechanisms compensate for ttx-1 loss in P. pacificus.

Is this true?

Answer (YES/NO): NO